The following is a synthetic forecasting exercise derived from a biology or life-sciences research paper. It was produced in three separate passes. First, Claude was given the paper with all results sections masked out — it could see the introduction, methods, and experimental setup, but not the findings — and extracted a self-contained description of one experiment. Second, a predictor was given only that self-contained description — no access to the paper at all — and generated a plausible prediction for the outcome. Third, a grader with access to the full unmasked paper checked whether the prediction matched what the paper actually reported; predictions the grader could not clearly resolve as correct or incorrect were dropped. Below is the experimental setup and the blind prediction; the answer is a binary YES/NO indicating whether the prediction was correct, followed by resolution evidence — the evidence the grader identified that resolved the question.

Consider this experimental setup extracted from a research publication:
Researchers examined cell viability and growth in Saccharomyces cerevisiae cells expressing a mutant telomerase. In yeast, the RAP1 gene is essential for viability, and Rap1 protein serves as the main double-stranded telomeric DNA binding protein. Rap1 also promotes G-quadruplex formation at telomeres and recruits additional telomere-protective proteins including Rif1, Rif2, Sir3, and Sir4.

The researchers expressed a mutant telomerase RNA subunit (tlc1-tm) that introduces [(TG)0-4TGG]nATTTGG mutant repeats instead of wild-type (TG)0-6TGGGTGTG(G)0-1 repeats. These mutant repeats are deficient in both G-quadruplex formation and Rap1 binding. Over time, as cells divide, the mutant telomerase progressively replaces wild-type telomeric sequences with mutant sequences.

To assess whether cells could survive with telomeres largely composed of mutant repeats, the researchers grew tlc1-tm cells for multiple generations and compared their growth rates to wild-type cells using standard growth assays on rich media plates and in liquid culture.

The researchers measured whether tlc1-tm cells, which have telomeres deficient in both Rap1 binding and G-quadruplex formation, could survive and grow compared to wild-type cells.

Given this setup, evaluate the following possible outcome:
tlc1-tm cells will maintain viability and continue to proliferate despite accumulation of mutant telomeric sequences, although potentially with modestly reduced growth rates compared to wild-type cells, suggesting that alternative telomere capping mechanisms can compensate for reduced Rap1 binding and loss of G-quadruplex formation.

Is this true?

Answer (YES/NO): NO